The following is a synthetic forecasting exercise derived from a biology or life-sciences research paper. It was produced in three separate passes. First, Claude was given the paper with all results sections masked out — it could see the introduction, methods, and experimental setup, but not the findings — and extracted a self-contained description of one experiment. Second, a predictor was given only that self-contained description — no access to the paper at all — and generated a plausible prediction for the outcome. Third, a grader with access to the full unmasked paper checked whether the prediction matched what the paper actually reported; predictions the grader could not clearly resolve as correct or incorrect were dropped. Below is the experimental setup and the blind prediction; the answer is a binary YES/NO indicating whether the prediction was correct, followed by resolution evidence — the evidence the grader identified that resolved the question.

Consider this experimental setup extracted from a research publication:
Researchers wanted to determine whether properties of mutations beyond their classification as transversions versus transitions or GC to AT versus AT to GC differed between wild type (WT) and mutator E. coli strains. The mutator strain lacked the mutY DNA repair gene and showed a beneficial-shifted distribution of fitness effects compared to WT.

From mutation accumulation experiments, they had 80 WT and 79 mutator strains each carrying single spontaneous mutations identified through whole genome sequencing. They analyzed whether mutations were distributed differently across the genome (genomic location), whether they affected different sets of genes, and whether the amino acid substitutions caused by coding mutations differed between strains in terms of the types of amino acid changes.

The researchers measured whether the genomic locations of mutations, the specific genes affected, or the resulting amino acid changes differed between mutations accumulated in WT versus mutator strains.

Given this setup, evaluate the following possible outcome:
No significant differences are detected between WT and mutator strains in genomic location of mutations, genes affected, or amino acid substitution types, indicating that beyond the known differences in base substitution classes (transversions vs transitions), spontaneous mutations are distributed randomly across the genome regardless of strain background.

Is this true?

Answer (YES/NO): YES